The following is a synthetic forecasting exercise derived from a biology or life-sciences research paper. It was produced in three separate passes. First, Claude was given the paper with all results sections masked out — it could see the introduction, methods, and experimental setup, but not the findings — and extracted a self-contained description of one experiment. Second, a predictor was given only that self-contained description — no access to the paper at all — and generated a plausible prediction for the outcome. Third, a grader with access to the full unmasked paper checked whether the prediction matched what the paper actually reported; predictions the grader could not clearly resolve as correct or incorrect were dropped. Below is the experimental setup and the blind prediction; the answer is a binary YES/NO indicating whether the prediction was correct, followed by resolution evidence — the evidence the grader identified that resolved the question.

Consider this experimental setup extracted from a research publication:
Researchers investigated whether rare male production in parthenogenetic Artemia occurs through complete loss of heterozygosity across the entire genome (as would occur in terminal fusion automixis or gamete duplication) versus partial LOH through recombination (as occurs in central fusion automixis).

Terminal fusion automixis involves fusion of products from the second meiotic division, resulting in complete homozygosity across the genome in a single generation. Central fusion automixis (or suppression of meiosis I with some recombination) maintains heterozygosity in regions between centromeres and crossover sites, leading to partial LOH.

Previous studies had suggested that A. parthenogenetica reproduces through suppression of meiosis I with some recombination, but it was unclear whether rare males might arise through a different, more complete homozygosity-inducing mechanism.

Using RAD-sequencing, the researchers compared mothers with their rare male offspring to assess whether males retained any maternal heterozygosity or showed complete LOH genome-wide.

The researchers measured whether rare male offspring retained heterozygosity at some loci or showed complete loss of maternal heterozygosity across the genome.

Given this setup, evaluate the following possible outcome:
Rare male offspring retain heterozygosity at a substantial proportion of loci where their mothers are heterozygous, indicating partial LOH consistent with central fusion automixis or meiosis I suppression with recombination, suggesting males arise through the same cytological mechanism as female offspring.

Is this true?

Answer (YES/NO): YES